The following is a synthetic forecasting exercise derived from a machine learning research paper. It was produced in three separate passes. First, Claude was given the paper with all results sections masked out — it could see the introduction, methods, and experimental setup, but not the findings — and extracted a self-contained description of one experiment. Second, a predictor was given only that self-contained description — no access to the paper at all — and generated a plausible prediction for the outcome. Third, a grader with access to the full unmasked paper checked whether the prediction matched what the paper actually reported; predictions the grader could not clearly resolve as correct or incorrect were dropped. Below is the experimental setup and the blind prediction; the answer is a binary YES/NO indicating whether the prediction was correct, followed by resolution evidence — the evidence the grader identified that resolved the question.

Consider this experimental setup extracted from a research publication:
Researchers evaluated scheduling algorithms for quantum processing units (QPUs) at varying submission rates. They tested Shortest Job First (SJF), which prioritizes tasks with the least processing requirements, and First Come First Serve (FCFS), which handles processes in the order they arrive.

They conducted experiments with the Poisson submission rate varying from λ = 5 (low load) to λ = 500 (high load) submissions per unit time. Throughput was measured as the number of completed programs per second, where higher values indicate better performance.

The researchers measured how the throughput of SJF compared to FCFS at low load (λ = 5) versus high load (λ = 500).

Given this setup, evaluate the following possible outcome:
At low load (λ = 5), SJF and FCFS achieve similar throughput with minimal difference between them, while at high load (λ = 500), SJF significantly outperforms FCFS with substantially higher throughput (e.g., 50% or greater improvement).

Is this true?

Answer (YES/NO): NO